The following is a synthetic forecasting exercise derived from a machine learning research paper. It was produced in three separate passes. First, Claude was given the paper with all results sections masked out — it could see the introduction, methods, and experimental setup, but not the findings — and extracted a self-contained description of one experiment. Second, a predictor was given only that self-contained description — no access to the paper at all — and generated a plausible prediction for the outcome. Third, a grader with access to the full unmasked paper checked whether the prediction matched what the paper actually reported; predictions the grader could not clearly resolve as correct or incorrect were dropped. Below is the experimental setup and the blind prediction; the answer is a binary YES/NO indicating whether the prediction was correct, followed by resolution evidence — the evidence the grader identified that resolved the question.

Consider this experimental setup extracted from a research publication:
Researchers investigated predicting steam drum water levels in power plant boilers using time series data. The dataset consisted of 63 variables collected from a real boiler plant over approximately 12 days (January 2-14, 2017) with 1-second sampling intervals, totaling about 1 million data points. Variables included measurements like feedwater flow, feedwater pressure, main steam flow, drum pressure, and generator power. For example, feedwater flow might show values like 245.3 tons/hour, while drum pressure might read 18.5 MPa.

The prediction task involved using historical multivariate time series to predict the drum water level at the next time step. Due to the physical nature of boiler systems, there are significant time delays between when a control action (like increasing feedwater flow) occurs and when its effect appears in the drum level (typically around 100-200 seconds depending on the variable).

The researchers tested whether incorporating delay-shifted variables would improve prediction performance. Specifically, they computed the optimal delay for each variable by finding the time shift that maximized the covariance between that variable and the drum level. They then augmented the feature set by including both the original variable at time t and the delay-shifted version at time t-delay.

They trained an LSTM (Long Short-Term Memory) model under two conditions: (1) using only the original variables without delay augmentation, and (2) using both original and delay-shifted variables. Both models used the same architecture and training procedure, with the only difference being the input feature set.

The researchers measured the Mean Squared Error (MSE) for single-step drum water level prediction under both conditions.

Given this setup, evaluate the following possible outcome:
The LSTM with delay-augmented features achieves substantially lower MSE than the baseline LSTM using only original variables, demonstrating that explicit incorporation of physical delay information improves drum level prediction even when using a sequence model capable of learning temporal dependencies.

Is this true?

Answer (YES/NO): NO